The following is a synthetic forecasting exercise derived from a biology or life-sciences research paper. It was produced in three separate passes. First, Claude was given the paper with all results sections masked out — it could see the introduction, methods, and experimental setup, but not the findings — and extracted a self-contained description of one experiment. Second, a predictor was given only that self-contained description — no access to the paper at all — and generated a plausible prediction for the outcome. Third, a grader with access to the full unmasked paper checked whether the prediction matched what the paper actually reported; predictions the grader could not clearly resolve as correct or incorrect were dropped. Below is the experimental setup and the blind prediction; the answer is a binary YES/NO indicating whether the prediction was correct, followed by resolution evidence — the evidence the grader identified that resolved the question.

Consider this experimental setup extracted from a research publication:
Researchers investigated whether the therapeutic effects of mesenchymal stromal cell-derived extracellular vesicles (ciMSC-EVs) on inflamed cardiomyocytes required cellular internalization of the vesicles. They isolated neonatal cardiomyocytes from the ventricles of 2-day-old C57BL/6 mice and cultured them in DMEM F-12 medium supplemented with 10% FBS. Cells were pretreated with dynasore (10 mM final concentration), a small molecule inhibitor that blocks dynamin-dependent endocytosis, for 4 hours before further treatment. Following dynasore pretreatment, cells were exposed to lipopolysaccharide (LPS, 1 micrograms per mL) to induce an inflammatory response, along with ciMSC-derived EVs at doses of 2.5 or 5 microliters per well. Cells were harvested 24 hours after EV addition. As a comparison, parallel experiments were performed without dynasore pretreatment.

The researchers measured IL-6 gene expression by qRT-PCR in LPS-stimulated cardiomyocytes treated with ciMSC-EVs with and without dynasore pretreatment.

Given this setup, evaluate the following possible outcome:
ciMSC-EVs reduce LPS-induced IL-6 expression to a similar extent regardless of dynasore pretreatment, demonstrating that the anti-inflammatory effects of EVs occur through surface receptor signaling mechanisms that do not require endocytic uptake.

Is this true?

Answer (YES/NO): NO